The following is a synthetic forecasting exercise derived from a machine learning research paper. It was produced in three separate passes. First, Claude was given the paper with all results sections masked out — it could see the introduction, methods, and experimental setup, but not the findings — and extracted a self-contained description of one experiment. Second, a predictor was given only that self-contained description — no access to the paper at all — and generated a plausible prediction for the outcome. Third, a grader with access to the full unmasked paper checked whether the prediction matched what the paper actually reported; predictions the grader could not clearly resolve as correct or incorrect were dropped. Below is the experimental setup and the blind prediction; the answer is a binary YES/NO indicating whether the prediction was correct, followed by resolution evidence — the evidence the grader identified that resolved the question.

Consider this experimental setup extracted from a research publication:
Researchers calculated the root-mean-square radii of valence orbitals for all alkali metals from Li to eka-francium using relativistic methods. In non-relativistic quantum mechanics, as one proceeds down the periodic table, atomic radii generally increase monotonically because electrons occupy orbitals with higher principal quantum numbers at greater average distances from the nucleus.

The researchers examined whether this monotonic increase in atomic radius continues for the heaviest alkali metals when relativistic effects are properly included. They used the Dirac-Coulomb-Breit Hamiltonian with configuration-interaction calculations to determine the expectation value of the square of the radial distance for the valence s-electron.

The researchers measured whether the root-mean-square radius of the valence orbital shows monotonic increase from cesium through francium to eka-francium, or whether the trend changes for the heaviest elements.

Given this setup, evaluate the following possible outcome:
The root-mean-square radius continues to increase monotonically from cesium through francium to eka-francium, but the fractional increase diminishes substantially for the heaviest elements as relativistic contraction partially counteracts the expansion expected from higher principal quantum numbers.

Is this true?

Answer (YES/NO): NO